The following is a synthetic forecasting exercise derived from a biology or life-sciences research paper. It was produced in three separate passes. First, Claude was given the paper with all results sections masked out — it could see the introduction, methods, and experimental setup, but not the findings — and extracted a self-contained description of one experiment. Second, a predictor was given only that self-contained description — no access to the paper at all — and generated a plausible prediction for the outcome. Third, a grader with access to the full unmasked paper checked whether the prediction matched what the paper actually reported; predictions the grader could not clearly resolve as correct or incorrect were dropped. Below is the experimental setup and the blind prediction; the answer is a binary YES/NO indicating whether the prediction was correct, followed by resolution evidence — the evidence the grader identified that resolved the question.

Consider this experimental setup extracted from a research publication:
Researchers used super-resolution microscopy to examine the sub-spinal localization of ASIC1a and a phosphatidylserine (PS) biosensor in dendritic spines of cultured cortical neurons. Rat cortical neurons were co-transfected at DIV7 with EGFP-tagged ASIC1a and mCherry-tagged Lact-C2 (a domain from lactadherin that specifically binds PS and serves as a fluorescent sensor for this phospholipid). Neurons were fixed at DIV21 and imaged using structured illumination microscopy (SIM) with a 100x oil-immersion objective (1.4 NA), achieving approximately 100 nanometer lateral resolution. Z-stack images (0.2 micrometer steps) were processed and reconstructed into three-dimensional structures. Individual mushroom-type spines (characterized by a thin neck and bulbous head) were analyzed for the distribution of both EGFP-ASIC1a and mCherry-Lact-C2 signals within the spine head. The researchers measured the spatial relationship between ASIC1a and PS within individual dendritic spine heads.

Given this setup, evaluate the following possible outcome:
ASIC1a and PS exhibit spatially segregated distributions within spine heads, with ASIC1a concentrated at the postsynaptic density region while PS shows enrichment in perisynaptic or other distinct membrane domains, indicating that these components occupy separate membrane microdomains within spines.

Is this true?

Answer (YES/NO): NO